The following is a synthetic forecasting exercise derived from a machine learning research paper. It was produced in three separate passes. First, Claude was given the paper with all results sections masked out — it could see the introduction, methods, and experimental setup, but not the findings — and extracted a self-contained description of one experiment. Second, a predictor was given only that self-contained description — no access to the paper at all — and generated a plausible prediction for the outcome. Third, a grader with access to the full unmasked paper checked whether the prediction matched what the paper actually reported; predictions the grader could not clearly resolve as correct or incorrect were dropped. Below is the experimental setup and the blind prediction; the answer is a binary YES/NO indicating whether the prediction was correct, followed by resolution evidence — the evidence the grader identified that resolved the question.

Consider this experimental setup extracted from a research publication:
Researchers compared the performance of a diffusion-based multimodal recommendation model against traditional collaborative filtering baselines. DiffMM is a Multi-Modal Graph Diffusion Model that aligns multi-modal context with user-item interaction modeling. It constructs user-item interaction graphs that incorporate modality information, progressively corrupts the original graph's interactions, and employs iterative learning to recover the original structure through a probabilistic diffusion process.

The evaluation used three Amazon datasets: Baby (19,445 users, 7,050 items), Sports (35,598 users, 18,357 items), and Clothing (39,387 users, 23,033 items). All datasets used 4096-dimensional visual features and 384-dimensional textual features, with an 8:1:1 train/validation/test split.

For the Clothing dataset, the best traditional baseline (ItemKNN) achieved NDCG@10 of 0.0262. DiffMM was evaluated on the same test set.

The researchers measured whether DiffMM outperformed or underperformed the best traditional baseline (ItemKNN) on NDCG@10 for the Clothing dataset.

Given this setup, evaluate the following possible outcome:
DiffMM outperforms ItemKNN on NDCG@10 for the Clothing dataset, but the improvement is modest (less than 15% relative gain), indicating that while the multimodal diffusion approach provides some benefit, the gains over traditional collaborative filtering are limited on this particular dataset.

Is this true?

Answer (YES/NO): NO